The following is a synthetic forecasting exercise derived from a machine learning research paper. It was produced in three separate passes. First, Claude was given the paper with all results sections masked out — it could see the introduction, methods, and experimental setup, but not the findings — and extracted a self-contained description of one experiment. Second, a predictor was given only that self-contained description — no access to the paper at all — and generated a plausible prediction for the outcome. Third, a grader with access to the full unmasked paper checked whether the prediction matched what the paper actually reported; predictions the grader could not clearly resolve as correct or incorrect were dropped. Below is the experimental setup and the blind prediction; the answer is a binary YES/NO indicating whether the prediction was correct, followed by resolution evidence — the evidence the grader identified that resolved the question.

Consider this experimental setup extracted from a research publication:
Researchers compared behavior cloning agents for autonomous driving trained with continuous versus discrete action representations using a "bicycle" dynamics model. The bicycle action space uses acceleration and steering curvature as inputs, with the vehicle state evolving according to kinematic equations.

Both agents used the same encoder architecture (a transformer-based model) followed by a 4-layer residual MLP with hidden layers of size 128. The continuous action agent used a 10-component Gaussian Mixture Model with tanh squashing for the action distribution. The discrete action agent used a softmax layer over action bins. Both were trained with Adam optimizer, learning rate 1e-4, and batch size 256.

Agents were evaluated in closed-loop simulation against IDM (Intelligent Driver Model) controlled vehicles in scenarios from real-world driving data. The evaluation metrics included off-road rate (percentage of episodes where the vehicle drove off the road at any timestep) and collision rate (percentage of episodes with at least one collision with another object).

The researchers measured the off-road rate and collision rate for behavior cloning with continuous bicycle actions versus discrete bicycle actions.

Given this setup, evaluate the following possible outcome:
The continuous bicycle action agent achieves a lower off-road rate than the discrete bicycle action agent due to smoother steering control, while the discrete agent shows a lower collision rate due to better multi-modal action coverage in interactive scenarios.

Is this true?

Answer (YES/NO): NO